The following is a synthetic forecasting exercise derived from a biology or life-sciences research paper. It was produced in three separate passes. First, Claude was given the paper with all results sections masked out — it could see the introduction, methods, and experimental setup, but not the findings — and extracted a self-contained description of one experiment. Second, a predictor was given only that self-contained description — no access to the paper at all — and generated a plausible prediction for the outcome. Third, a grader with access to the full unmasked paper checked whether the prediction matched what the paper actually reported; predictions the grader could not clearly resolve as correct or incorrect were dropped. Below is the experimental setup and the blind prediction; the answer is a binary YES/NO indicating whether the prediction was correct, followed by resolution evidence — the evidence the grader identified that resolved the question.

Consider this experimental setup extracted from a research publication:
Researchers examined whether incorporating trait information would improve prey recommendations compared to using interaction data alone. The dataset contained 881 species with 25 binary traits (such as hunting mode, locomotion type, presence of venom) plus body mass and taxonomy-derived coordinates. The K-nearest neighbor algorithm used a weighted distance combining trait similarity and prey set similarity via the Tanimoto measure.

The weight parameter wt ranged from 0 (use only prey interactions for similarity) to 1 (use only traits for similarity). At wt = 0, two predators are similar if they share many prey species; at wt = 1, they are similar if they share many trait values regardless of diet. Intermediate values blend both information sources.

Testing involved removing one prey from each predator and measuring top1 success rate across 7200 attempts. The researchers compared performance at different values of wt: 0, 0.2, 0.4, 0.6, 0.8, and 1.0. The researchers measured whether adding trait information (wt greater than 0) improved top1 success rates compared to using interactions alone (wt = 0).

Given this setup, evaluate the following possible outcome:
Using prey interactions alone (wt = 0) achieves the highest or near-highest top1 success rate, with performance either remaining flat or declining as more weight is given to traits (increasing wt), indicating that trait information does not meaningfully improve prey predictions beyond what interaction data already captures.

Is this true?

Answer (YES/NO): YES